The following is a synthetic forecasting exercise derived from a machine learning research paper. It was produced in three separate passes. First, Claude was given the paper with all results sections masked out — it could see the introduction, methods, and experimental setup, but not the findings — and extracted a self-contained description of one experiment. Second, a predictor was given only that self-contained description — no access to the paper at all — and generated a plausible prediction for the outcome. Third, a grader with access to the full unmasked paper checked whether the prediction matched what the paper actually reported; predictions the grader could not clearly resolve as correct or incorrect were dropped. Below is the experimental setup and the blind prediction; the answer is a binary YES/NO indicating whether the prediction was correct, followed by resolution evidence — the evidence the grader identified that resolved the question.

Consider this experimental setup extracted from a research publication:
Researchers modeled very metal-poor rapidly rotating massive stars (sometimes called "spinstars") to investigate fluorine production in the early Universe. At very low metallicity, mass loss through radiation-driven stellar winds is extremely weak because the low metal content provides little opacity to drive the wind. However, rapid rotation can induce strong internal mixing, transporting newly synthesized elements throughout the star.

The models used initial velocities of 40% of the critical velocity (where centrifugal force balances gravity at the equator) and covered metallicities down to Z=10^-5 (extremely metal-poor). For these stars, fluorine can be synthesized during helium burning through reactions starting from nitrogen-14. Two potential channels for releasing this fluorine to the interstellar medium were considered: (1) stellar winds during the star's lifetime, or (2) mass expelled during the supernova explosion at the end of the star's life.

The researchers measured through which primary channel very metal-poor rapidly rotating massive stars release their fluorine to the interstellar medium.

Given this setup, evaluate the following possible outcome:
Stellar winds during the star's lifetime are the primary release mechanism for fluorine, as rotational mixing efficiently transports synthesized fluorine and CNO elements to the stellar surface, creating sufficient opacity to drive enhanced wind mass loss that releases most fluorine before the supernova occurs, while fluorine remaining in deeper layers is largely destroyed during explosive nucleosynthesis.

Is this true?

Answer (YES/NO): NO